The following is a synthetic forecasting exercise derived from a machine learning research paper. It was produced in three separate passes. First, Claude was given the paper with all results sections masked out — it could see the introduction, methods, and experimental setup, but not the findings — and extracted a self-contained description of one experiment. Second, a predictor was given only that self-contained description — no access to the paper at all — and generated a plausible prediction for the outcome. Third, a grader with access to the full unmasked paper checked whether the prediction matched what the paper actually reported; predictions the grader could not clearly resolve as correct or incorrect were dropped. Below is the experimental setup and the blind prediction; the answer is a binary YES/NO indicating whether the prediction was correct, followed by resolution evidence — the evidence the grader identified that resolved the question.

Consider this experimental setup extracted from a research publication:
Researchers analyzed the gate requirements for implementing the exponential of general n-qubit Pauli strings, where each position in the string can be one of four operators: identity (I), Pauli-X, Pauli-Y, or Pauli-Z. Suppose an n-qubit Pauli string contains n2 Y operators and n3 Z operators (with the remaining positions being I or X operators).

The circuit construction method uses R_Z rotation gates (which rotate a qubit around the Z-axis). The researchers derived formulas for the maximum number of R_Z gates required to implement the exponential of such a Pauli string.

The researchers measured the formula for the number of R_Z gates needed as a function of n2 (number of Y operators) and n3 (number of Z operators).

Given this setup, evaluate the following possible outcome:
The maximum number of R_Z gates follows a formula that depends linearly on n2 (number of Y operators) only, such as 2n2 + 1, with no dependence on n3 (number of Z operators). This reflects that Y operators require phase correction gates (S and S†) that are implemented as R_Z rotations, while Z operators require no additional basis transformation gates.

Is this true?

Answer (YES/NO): NO